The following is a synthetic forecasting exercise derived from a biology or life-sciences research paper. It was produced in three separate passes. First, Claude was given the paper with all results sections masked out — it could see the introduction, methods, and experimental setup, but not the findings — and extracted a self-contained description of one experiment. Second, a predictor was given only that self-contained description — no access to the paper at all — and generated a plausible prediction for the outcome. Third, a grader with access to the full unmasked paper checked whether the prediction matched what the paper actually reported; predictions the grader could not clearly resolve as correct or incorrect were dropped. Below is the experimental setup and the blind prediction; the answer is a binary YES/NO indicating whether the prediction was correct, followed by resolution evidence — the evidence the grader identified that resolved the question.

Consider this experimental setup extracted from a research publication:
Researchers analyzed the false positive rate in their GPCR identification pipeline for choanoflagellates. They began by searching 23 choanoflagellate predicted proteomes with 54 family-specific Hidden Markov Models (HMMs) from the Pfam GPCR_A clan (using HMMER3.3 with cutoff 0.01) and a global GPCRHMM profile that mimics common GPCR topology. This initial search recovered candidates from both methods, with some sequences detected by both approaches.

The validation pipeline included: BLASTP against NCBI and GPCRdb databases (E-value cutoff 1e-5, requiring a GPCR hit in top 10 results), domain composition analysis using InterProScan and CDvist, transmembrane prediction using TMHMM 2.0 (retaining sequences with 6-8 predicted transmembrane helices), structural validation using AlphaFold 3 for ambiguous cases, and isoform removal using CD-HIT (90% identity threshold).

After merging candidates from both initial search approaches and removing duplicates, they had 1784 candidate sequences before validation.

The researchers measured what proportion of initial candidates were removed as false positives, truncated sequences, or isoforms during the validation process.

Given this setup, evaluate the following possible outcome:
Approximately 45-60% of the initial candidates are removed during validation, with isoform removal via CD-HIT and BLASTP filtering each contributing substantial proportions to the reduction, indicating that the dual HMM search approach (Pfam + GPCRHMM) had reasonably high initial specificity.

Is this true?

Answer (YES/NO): NO